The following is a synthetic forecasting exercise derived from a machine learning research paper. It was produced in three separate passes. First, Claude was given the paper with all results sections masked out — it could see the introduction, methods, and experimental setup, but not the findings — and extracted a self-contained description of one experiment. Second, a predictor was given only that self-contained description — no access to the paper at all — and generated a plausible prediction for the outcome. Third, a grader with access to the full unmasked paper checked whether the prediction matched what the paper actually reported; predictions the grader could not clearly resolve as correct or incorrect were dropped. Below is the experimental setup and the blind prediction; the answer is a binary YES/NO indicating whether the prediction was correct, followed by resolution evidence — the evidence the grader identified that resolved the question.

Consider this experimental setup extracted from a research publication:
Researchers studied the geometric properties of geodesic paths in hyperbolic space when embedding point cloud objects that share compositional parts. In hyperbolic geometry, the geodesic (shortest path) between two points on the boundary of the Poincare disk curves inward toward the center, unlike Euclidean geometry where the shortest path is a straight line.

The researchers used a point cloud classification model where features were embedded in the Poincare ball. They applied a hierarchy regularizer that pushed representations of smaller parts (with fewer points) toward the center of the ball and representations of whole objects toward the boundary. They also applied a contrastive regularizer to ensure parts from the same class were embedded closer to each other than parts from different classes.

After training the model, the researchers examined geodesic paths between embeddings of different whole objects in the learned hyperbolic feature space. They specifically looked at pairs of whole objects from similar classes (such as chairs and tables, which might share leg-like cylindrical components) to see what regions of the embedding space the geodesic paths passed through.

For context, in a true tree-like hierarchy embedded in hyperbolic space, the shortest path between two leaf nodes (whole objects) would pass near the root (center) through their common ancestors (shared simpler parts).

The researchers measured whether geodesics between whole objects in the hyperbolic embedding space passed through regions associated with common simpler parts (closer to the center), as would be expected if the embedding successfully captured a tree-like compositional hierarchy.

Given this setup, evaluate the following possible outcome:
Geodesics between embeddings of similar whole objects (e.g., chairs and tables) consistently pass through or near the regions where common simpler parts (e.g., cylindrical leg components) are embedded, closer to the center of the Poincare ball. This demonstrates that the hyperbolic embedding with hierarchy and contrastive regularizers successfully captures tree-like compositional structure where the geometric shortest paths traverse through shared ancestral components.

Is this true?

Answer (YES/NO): YES